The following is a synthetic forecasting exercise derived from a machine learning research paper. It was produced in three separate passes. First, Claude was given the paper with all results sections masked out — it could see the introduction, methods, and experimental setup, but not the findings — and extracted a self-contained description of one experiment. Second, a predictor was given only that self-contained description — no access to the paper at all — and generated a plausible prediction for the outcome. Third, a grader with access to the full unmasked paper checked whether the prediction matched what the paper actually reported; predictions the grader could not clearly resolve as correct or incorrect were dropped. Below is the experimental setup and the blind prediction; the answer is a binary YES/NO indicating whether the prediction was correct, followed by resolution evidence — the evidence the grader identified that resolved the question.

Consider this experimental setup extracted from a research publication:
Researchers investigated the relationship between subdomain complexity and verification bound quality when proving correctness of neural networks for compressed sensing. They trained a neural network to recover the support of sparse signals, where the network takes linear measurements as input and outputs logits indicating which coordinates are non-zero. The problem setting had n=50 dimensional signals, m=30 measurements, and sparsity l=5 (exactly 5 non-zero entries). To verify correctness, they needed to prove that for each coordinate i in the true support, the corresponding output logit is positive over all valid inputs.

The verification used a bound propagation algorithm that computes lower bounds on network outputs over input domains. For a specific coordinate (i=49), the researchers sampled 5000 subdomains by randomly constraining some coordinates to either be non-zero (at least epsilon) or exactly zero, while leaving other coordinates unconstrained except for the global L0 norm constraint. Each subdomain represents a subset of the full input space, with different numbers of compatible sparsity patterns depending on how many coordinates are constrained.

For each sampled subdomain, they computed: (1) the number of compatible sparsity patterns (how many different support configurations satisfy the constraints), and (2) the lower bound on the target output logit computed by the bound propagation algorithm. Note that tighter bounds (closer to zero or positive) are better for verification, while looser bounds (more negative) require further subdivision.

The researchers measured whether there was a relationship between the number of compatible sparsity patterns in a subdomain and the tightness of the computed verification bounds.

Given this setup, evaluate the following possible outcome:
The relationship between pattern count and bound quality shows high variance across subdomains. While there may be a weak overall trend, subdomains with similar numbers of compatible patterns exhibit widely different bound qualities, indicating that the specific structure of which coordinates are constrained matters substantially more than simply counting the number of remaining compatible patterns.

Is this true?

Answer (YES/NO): NO